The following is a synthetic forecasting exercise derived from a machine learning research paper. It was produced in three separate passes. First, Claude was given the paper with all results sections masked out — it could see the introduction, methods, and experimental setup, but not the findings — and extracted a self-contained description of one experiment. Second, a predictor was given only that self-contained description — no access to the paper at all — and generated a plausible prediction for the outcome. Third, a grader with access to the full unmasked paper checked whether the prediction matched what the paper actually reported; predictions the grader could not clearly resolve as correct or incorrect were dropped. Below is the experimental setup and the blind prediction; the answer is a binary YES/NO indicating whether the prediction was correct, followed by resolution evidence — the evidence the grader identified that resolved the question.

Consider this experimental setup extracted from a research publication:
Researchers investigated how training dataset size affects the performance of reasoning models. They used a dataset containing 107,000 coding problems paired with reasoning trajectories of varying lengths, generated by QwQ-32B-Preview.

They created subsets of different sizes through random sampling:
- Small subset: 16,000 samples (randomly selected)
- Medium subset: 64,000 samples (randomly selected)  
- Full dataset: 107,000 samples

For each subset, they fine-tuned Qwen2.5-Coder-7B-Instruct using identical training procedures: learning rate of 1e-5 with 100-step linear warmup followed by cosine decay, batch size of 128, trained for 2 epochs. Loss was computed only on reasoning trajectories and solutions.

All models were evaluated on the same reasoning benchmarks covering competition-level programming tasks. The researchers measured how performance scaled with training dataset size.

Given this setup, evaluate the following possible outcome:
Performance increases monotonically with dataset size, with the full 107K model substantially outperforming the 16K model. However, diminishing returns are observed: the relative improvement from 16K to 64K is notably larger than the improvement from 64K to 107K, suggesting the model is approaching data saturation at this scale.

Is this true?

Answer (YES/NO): NO